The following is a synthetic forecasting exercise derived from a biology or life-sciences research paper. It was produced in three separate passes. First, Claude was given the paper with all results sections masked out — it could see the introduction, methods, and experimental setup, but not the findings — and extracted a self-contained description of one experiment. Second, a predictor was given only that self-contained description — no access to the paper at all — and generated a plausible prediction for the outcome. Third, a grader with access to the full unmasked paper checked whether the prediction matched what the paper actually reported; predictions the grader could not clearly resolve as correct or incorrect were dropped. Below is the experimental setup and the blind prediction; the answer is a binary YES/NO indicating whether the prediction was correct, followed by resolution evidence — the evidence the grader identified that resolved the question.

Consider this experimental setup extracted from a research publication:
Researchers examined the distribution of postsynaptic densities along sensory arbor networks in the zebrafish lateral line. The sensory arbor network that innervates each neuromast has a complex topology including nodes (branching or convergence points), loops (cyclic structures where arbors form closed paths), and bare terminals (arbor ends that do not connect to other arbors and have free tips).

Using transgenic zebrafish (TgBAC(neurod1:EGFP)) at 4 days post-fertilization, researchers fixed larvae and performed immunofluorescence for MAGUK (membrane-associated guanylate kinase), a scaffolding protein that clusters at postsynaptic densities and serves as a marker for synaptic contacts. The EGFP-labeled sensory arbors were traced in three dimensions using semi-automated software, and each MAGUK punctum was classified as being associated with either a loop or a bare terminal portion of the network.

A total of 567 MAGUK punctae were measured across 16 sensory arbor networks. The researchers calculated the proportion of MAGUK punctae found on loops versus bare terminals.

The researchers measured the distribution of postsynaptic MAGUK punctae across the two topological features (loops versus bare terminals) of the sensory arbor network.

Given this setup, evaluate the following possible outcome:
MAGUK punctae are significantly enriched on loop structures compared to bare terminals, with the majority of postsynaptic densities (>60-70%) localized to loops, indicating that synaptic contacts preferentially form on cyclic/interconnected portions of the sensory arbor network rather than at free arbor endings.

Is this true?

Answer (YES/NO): YES